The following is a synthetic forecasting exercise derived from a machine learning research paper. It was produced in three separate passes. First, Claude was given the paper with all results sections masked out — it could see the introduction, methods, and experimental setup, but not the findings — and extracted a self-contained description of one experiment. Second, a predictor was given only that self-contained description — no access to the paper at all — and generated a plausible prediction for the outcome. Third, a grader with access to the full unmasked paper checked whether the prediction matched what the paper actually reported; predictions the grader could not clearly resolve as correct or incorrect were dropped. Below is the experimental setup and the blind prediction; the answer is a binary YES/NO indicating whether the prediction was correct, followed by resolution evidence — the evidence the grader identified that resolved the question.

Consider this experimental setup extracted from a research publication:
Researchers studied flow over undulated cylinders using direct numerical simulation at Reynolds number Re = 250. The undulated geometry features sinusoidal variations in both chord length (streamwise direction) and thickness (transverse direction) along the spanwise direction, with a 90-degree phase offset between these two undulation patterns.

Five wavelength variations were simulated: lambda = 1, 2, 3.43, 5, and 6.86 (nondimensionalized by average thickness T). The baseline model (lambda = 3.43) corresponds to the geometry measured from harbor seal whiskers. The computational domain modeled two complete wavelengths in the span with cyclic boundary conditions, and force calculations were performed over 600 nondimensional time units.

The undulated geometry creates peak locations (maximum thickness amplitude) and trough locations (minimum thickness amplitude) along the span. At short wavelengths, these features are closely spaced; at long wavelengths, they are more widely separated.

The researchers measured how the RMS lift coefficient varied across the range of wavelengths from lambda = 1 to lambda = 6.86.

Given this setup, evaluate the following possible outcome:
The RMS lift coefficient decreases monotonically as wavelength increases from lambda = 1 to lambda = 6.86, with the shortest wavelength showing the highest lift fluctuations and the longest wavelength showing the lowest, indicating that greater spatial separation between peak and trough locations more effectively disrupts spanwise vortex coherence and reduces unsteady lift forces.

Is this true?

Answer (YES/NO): NO